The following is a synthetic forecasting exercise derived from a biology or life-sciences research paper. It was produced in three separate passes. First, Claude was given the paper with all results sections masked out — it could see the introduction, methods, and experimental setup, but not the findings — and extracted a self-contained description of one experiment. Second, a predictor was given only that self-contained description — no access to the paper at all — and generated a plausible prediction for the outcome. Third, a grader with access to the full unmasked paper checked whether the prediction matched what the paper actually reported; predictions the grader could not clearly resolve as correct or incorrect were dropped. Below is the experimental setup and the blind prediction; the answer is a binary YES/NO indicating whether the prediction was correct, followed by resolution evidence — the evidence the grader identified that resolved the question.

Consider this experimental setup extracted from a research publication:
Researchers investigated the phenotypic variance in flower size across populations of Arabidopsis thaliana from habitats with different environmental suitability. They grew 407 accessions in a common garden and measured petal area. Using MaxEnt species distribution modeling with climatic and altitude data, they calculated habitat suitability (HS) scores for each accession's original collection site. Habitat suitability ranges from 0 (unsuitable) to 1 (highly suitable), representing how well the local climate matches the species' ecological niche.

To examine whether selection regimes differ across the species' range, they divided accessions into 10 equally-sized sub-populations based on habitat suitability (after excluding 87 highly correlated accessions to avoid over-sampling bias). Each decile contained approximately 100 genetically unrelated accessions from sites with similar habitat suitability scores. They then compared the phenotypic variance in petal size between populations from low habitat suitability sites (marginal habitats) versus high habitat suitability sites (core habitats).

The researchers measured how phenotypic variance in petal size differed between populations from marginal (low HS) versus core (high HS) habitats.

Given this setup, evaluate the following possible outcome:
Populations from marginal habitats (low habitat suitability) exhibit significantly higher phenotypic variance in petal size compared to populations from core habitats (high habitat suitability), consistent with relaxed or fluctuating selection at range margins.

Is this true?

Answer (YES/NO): NO